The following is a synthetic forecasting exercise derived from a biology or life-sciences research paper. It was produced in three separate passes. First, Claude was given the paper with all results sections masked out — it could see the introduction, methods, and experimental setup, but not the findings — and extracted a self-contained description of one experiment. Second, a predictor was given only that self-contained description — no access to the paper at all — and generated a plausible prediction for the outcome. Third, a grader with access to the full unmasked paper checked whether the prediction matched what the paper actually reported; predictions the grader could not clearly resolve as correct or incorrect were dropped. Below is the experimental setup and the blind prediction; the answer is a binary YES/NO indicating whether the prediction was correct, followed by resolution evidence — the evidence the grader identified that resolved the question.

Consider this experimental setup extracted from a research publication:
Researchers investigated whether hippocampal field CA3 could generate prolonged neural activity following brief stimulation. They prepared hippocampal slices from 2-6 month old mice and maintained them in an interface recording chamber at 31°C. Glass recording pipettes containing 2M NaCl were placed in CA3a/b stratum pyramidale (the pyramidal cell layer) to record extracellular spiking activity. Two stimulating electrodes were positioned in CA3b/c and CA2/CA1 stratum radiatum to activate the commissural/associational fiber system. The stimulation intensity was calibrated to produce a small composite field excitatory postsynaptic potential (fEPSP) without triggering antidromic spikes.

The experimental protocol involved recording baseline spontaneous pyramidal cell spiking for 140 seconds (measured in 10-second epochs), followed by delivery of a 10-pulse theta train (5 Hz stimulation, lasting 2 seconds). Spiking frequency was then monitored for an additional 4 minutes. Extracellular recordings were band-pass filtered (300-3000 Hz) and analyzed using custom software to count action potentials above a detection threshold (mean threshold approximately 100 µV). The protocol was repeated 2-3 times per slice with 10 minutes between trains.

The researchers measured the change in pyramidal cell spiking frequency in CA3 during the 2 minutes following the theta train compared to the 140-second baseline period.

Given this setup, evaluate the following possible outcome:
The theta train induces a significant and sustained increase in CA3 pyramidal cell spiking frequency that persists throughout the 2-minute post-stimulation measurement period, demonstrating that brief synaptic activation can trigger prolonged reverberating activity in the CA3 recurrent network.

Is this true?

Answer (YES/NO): YES